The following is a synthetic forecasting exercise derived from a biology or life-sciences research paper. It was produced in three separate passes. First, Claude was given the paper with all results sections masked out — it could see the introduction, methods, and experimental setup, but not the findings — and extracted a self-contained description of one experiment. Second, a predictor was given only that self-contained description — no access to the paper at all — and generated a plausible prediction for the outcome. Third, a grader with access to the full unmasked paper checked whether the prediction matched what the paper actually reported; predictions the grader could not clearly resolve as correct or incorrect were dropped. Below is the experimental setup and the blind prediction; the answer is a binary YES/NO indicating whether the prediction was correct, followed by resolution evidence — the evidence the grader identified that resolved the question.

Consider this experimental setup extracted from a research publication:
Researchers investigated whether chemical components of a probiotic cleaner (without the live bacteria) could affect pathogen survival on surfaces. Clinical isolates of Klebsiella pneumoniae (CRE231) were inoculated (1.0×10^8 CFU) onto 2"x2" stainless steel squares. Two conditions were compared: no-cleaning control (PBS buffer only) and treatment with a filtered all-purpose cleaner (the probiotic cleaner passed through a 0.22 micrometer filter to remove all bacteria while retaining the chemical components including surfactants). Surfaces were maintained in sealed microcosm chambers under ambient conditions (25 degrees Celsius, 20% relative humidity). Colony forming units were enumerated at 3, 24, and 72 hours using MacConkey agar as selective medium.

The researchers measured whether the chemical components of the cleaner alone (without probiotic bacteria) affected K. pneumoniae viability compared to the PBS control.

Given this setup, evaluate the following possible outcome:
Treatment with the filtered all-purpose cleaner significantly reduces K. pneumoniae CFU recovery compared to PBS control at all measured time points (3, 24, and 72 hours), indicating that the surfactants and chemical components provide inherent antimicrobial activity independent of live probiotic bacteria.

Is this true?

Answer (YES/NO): NO